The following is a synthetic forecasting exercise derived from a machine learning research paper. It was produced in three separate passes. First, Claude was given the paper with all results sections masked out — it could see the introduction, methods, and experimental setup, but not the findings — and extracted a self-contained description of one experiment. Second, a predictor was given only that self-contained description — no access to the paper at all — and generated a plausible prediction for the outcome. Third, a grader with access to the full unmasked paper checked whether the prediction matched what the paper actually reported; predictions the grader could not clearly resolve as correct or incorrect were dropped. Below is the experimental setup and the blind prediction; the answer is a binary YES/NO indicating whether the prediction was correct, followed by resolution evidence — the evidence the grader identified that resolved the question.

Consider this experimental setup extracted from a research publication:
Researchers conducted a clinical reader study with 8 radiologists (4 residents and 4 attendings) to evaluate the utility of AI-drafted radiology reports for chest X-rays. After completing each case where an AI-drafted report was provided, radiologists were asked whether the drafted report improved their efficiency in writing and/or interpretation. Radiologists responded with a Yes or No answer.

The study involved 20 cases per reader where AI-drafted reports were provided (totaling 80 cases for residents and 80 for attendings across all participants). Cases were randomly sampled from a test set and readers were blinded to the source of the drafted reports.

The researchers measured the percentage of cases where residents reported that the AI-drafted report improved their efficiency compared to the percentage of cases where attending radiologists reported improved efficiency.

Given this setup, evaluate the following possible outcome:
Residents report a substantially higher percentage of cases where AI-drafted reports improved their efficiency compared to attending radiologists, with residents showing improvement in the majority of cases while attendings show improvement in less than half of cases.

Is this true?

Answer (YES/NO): NO